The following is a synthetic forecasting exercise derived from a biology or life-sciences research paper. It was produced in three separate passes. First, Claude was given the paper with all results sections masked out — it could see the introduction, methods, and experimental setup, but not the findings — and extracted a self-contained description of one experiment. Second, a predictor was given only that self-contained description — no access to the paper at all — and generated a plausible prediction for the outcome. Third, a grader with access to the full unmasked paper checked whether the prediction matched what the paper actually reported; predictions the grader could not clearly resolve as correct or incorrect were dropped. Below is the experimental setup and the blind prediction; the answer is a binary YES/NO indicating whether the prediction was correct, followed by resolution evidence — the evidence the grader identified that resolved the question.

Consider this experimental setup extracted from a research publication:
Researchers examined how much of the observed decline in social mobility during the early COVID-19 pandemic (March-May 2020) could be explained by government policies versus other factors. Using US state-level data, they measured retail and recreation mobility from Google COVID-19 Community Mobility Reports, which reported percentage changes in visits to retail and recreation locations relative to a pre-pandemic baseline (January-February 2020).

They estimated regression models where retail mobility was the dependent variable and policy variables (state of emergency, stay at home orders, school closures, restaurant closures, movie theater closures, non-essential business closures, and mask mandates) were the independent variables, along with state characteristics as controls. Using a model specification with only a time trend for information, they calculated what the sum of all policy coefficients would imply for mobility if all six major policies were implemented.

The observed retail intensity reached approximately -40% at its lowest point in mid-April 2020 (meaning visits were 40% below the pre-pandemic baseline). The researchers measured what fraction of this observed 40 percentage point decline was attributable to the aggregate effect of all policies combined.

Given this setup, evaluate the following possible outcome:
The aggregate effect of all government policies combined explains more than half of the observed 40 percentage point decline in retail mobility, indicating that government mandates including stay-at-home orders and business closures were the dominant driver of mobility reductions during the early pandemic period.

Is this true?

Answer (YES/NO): YES